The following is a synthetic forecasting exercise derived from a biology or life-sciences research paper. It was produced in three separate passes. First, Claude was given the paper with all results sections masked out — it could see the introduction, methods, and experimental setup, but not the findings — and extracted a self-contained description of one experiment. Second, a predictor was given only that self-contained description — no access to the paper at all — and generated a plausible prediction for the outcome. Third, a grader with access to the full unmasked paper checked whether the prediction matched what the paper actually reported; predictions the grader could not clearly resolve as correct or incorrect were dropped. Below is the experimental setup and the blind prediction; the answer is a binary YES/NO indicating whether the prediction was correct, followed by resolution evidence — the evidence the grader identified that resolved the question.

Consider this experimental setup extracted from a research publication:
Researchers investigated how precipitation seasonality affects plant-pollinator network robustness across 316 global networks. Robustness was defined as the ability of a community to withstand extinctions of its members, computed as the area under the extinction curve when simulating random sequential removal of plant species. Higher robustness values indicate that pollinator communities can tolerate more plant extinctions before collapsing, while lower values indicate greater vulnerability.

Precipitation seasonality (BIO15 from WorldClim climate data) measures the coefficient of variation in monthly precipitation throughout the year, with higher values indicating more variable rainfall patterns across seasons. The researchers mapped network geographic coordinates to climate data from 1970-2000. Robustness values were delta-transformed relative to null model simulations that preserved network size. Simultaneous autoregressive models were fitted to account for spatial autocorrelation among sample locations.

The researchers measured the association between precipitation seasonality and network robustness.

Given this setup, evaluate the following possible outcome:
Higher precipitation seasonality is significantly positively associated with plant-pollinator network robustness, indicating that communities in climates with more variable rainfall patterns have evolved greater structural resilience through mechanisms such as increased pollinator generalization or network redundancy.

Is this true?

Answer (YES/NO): NO